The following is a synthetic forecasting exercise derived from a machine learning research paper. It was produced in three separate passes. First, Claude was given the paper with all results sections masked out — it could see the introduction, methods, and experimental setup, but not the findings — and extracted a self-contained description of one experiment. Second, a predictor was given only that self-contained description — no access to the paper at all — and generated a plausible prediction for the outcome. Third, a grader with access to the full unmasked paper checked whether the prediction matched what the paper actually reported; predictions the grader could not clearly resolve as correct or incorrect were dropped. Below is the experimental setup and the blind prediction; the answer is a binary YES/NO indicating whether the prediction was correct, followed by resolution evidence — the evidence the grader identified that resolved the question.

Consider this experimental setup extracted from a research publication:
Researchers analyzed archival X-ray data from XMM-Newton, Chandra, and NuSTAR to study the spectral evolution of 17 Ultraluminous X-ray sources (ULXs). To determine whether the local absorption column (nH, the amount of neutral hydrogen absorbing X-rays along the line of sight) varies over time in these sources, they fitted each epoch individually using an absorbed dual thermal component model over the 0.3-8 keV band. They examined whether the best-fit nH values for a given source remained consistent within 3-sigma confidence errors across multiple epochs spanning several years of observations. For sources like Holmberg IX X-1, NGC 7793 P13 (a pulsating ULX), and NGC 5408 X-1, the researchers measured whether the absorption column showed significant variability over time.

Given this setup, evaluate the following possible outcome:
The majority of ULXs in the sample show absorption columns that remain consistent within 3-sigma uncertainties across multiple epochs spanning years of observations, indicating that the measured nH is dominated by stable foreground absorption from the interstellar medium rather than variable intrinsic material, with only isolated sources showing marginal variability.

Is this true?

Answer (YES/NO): YES